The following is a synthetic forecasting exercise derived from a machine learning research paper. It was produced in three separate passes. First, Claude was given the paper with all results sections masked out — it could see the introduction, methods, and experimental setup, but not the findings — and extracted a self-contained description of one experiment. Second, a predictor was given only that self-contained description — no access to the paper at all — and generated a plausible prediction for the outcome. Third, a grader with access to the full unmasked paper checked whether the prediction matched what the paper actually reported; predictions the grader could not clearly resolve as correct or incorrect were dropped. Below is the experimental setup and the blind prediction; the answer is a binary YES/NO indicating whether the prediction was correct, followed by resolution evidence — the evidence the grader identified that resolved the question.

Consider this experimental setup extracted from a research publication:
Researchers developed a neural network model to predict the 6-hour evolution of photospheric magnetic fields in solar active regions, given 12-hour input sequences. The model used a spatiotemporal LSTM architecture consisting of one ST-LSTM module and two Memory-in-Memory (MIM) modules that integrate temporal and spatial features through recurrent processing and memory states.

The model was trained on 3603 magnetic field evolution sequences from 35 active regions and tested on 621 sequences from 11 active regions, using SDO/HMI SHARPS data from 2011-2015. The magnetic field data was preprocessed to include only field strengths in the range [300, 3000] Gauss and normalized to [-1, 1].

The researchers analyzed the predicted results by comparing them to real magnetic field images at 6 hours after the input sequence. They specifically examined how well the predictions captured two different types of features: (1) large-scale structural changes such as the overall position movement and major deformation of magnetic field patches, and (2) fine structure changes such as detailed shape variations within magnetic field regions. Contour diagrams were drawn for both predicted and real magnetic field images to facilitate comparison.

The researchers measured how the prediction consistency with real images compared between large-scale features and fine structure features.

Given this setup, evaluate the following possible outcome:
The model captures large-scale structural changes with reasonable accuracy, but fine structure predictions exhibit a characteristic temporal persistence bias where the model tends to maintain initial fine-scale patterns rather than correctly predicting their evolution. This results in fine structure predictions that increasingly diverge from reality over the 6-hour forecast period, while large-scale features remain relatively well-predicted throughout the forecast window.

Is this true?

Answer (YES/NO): NO